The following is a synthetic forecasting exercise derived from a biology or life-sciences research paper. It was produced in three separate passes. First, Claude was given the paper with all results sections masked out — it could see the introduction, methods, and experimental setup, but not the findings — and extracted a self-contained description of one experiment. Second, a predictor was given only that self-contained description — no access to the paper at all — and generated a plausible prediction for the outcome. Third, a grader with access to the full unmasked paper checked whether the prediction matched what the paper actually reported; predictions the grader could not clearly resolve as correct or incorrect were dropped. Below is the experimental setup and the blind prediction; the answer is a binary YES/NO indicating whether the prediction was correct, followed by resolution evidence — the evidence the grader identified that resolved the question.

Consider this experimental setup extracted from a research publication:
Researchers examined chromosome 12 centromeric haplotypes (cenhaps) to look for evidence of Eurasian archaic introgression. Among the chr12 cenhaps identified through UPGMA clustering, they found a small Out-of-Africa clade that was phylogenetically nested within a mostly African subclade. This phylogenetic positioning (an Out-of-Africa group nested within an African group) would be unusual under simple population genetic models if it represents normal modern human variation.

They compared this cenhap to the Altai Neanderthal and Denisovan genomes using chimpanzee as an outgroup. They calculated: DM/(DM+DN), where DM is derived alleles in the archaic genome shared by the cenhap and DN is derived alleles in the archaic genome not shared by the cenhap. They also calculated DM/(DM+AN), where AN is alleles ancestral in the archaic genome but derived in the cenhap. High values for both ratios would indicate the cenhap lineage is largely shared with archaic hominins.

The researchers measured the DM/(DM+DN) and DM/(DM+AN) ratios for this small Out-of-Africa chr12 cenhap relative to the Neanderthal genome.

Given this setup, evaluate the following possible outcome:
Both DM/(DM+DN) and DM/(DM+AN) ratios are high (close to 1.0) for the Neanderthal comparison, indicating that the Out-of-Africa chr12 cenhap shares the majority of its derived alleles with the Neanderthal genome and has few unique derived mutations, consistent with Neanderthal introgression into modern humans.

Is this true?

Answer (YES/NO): YES